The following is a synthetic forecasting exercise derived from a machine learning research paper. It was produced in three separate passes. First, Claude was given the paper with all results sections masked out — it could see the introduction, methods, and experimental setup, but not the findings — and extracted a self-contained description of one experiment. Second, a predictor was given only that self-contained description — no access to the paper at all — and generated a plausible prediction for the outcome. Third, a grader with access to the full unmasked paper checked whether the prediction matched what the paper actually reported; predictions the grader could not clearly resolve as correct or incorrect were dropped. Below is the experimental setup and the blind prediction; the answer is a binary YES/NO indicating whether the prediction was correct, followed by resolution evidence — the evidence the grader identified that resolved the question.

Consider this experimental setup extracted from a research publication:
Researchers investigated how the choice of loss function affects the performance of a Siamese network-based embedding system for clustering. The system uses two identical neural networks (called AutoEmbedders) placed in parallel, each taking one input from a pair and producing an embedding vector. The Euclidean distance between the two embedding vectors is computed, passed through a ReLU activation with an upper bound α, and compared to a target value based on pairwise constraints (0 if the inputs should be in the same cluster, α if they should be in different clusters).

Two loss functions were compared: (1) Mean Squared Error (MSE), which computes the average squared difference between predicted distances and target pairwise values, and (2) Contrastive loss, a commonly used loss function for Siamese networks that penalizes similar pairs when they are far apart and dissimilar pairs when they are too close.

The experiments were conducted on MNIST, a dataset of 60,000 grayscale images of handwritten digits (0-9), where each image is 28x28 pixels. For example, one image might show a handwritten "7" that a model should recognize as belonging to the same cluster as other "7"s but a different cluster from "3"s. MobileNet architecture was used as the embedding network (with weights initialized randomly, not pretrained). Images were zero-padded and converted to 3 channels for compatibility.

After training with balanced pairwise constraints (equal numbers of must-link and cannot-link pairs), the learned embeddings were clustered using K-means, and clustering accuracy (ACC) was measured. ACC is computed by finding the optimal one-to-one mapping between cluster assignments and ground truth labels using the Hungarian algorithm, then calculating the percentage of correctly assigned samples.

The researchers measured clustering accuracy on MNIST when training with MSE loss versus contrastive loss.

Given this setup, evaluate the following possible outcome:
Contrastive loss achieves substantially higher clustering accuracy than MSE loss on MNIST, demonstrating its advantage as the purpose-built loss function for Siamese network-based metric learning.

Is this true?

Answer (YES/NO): NO